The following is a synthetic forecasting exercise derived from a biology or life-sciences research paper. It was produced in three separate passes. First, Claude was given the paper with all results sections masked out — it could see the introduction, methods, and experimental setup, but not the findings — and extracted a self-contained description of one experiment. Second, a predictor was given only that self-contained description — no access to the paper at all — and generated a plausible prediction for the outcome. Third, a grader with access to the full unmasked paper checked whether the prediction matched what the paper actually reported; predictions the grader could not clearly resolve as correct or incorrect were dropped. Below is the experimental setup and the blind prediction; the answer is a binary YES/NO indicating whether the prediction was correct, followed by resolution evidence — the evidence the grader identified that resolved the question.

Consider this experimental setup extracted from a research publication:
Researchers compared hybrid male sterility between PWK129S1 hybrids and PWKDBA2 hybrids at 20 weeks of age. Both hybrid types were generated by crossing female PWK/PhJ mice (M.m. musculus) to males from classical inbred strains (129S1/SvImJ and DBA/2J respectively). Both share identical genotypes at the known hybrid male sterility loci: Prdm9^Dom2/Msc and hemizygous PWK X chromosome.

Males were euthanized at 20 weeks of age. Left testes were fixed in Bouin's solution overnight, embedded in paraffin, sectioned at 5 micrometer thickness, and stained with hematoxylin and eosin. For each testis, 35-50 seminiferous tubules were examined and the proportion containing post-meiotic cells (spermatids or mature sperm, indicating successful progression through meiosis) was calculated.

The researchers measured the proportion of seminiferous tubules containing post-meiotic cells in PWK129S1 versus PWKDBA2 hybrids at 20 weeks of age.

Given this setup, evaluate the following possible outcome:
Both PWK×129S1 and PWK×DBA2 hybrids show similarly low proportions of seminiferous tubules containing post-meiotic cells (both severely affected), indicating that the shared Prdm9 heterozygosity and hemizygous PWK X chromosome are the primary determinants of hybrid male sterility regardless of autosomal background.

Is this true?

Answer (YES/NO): NO